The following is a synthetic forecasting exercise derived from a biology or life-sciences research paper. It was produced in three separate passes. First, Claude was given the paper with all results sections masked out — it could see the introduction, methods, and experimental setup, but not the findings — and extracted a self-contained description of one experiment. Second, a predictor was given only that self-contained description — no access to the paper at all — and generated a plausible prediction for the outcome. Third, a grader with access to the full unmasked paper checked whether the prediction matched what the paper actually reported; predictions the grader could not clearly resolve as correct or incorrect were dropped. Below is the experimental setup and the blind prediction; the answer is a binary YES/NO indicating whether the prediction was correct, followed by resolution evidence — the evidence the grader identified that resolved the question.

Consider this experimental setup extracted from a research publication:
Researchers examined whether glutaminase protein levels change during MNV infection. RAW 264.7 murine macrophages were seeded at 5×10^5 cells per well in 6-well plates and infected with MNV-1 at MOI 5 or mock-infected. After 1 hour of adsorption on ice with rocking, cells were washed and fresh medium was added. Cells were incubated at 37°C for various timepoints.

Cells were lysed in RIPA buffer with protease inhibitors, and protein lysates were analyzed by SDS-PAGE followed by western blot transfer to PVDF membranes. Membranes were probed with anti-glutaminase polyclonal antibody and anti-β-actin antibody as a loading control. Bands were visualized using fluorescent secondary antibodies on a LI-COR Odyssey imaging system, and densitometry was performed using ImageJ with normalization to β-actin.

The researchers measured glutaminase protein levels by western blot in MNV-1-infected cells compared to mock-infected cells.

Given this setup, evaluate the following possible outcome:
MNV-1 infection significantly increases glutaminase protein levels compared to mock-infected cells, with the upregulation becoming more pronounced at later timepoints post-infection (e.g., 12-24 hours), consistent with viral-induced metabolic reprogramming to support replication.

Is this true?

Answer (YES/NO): NO